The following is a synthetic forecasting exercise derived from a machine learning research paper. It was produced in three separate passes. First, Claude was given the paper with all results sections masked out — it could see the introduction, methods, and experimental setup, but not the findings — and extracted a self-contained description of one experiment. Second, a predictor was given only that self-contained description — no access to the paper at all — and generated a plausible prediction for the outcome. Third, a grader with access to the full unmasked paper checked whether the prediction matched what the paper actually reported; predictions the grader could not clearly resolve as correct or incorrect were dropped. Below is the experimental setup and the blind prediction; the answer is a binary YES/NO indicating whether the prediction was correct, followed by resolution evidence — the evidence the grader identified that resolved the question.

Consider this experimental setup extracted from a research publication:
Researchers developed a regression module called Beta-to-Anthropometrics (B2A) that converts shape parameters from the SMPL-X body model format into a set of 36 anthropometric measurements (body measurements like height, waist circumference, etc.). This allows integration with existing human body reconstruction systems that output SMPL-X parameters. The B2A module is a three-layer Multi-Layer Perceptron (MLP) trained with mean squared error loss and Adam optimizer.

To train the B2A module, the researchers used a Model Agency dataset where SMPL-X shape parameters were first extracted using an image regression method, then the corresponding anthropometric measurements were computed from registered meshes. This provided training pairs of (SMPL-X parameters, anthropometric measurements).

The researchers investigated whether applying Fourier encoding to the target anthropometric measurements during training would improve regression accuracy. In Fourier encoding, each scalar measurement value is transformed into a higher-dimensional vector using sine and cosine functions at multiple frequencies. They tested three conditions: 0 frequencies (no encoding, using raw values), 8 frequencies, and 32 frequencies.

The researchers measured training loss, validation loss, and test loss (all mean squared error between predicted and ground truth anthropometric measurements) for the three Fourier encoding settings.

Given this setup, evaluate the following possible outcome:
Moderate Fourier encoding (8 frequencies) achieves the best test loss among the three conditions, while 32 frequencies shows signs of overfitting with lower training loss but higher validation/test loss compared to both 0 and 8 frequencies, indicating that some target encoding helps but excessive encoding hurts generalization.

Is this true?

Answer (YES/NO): NO